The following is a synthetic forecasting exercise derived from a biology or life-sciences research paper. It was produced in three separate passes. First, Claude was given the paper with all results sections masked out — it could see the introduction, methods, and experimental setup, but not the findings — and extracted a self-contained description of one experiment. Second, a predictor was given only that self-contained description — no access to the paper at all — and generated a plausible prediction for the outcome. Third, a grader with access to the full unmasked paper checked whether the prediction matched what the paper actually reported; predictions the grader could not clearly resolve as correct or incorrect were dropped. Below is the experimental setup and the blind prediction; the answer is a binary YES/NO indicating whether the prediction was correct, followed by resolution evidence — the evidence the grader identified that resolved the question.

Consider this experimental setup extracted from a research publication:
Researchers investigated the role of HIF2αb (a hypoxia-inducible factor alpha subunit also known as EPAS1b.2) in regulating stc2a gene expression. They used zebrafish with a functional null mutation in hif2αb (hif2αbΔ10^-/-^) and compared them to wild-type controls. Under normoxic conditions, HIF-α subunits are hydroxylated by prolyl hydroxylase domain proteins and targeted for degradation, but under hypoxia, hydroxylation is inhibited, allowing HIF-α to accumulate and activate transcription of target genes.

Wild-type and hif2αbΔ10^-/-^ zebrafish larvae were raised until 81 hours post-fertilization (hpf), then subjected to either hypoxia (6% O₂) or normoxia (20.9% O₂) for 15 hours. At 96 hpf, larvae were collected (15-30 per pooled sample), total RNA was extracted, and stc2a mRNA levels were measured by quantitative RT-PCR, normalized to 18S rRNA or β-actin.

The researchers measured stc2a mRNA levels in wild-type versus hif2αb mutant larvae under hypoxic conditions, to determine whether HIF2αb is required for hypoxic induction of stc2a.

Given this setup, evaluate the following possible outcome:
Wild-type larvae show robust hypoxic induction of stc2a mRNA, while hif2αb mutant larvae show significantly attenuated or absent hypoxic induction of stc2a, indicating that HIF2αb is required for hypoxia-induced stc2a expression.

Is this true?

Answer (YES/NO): YES